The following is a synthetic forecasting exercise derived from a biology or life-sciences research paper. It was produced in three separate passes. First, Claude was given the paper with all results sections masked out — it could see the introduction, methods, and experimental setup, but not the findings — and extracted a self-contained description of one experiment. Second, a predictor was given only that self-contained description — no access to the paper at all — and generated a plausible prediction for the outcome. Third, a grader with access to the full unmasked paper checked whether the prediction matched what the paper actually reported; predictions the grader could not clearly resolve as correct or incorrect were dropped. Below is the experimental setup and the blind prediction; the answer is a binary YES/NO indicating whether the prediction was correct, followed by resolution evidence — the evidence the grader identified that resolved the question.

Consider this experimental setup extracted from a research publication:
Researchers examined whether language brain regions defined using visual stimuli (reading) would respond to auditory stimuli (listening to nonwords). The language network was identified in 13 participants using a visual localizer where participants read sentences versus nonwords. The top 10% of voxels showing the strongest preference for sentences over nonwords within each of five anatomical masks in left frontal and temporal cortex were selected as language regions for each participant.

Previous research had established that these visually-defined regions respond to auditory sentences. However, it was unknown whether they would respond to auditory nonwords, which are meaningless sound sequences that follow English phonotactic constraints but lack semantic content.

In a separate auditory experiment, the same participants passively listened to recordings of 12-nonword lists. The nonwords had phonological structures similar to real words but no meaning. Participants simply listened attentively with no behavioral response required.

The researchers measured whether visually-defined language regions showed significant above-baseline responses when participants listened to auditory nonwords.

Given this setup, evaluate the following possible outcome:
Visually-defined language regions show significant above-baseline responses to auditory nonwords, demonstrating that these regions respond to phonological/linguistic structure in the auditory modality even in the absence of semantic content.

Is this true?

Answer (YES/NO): YES